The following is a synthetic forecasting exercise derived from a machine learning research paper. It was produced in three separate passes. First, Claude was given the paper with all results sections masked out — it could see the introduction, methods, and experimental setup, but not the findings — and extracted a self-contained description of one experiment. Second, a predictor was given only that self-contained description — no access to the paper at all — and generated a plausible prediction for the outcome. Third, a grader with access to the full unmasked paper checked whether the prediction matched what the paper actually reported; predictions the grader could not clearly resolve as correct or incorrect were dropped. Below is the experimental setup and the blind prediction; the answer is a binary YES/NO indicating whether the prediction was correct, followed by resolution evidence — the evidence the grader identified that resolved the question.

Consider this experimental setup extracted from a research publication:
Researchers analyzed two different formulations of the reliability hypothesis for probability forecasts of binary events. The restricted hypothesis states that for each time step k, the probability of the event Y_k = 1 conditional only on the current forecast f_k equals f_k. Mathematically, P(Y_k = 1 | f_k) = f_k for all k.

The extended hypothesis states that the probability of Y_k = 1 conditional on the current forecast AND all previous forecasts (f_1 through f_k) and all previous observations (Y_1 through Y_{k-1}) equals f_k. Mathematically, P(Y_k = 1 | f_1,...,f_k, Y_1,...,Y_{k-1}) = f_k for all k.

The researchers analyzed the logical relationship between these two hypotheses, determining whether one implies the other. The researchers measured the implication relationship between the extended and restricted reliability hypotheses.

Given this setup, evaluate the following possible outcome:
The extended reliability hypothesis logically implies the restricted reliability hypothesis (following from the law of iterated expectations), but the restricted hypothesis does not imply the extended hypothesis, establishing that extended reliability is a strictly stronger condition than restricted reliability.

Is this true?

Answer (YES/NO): YES